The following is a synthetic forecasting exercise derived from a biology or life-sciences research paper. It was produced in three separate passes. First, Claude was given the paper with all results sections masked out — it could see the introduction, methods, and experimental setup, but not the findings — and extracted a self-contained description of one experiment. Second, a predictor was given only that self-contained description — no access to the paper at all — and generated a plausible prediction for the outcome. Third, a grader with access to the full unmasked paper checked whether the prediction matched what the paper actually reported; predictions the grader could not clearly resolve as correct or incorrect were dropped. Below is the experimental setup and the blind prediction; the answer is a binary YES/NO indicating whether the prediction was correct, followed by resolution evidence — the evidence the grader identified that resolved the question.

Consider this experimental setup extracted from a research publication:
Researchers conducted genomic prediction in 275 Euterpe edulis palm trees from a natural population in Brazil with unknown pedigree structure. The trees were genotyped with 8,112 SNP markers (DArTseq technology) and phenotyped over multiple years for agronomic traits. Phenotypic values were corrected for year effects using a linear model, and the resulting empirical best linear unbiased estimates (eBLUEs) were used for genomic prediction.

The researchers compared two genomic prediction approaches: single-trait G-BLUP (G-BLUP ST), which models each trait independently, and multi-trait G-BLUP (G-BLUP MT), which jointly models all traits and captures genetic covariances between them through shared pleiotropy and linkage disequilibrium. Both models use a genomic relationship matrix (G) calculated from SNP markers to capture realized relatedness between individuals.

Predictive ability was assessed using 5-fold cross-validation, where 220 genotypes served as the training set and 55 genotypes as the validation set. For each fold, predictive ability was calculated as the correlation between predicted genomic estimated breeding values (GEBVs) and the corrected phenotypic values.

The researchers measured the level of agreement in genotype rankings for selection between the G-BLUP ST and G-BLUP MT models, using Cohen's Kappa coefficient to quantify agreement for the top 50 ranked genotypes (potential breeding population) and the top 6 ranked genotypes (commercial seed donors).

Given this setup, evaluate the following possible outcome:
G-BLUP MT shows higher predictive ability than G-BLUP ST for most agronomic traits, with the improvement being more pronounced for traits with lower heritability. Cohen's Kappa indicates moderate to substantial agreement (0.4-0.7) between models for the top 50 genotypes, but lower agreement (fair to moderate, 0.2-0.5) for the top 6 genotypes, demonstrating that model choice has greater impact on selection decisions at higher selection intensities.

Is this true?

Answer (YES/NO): NO